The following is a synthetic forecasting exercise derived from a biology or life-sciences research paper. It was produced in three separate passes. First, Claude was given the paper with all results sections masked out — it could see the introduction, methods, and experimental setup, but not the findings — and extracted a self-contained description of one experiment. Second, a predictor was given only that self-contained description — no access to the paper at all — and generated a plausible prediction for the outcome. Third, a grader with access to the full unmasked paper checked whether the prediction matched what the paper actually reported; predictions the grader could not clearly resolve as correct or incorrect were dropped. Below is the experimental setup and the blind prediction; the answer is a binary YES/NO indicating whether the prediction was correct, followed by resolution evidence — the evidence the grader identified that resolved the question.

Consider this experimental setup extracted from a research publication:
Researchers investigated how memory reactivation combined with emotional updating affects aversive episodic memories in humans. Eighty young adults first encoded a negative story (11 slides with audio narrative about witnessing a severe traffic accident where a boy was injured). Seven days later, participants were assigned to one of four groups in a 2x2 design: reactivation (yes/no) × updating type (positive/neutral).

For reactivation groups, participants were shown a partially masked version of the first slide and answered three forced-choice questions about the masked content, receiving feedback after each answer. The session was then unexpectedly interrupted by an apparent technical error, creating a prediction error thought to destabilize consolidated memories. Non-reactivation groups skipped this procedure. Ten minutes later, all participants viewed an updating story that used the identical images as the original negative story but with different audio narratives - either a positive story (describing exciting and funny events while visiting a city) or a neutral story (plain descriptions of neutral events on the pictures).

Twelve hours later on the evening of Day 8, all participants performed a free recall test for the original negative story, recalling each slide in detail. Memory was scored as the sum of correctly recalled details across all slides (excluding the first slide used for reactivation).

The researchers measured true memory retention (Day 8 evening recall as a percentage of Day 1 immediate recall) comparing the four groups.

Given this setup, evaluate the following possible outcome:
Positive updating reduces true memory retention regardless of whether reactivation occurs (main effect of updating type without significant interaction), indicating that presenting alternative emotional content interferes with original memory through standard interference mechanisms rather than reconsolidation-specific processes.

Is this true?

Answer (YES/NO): NO